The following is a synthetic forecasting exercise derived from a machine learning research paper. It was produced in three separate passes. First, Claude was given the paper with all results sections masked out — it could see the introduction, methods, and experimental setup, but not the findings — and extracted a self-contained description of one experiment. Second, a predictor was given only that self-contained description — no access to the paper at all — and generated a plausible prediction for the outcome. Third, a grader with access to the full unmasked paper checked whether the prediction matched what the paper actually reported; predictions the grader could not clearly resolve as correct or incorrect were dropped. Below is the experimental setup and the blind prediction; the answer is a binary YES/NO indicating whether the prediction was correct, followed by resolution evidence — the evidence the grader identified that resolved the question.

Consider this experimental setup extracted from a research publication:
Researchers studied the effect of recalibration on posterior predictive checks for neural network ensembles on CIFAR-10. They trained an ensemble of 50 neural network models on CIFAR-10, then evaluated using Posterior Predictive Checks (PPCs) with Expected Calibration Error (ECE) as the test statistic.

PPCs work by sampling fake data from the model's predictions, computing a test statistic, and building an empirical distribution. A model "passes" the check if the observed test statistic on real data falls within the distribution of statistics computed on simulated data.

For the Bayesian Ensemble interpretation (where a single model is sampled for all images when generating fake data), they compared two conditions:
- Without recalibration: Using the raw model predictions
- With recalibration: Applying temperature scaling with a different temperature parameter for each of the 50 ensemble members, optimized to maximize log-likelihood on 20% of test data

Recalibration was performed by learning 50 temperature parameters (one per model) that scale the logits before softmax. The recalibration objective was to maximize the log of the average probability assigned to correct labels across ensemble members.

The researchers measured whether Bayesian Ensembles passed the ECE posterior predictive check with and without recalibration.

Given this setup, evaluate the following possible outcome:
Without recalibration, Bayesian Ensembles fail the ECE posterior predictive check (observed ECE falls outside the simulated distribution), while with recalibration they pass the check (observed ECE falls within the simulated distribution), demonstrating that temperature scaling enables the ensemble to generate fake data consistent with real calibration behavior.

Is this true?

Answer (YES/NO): YES